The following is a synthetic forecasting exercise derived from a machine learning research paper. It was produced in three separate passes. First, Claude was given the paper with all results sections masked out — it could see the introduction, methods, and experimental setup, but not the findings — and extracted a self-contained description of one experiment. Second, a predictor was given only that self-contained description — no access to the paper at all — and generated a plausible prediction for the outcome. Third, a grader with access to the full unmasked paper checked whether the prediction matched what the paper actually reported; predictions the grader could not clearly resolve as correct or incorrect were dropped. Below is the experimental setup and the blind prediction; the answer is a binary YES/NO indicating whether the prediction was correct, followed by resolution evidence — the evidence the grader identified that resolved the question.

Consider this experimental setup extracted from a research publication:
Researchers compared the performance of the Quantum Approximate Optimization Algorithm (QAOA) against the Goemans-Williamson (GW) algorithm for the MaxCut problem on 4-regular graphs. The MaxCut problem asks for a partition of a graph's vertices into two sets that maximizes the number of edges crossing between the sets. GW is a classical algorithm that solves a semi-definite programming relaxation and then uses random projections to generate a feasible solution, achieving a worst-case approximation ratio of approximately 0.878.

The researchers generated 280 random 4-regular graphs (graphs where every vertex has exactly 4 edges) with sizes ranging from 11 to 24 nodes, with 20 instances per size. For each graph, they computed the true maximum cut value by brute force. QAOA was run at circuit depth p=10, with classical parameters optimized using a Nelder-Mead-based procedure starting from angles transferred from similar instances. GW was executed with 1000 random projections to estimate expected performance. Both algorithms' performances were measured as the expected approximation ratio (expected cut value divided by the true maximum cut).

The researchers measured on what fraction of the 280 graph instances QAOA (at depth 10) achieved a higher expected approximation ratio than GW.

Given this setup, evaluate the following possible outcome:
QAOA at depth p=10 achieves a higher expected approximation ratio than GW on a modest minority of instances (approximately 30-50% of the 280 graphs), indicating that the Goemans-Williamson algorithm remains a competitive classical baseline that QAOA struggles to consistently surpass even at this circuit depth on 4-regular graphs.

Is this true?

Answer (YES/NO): NO